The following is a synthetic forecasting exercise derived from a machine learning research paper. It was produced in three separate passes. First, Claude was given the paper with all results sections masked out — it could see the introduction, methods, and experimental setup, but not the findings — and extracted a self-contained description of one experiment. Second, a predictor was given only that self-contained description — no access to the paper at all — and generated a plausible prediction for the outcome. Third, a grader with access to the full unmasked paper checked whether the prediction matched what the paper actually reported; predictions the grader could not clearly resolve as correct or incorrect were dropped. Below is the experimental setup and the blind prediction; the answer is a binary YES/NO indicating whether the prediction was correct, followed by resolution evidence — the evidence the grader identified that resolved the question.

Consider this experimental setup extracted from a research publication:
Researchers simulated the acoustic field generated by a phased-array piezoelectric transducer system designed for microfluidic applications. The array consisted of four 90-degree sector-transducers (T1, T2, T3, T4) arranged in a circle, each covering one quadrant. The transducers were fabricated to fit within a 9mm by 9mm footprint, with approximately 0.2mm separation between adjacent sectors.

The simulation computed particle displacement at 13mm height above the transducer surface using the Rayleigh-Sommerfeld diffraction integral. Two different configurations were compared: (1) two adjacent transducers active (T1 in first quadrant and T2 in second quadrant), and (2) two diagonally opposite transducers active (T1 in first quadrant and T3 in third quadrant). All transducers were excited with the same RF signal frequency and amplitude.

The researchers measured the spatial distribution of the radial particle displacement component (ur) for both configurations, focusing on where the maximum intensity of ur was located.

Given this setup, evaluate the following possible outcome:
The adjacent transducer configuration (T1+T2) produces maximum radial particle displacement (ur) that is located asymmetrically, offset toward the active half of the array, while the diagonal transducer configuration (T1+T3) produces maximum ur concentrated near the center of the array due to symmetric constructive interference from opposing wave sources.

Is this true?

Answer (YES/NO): NO